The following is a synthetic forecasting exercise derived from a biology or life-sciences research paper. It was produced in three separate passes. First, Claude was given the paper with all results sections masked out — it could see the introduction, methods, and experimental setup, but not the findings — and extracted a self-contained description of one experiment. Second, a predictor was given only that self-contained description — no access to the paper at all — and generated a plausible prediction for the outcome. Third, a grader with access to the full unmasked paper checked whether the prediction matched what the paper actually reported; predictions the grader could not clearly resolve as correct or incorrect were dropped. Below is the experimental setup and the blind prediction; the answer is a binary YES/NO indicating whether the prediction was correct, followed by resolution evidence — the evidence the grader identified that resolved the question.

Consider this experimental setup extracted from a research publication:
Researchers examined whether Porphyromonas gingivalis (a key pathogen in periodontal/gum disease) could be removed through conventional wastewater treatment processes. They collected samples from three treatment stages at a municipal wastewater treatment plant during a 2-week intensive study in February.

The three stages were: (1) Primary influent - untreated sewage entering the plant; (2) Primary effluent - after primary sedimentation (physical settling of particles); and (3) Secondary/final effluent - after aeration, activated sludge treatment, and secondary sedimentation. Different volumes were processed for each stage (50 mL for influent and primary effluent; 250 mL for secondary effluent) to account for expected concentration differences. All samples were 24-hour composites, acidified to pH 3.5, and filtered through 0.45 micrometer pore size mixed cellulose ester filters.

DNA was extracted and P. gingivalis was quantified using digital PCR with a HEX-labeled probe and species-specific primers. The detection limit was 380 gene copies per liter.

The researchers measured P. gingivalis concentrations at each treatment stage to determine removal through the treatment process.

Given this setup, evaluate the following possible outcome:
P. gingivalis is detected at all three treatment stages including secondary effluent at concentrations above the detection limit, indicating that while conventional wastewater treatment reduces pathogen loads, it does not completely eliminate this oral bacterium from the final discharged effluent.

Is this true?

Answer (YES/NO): YES